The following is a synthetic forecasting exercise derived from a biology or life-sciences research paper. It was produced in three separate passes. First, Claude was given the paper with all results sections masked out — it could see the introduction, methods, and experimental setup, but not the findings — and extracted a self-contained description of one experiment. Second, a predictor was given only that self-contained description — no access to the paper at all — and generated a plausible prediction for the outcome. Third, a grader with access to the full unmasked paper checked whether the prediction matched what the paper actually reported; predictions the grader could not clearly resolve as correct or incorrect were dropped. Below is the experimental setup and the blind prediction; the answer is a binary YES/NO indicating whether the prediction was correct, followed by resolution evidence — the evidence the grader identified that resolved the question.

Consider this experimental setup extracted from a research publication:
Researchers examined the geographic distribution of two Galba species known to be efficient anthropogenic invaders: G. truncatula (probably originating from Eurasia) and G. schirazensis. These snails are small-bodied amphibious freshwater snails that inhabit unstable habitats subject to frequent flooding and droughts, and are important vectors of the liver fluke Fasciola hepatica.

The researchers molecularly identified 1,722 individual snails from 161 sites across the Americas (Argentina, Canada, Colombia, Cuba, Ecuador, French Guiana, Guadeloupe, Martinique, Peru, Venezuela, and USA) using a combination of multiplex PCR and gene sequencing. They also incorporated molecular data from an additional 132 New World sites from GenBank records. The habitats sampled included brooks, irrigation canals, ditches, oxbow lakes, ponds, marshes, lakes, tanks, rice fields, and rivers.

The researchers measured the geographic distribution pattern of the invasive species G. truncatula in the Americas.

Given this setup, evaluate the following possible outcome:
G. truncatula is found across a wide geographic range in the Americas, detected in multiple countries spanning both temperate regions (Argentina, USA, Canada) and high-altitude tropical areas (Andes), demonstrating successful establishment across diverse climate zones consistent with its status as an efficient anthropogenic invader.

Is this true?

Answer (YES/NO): NO